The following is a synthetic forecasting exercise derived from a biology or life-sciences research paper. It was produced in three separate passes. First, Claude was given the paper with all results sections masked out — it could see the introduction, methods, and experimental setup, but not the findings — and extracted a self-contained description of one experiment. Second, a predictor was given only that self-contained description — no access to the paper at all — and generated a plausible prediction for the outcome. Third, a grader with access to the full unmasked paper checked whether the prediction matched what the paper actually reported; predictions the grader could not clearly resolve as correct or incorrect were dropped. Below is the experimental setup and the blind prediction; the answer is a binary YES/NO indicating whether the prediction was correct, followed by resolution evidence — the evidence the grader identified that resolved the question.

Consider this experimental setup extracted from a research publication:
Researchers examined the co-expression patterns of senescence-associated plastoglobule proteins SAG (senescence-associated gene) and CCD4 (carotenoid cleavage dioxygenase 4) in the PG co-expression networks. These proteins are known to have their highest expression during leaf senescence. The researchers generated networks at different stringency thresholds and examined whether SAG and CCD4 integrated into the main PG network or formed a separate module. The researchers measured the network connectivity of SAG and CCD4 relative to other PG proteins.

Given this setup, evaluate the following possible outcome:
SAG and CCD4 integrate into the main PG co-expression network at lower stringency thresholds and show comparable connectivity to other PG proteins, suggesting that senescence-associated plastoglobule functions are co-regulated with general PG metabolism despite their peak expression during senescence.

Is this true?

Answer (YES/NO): NO